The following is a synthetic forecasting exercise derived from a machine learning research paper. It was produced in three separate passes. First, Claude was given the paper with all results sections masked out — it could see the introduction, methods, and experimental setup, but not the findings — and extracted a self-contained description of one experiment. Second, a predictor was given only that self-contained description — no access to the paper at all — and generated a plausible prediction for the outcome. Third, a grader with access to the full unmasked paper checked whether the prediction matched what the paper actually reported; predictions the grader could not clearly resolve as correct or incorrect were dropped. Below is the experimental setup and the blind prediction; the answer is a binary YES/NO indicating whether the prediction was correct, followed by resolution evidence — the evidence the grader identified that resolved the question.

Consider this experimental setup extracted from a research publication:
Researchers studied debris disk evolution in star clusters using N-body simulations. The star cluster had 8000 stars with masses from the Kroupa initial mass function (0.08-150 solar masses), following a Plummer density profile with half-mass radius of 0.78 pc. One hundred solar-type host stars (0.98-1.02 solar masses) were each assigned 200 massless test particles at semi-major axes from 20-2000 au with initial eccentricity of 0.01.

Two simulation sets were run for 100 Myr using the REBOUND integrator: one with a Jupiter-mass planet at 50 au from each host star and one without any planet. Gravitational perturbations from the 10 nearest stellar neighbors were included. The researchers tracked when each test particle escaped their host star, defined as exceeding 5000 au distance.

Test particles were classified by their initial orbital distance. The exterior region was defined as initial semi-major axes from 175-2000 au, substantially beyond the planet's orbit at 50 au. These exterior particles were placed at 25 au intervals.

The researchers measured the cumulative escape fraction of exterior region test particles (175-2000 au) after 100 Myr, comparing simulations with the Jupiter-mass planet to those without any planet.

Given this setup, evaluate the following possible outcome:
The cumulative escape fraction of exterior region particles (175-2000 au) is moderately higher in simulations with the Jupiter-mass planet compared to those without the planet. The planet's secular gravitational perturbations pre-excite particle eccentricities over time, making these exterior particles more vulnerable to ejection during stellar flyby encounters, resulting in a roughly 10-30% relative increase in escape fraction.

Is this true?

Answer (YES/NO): NO